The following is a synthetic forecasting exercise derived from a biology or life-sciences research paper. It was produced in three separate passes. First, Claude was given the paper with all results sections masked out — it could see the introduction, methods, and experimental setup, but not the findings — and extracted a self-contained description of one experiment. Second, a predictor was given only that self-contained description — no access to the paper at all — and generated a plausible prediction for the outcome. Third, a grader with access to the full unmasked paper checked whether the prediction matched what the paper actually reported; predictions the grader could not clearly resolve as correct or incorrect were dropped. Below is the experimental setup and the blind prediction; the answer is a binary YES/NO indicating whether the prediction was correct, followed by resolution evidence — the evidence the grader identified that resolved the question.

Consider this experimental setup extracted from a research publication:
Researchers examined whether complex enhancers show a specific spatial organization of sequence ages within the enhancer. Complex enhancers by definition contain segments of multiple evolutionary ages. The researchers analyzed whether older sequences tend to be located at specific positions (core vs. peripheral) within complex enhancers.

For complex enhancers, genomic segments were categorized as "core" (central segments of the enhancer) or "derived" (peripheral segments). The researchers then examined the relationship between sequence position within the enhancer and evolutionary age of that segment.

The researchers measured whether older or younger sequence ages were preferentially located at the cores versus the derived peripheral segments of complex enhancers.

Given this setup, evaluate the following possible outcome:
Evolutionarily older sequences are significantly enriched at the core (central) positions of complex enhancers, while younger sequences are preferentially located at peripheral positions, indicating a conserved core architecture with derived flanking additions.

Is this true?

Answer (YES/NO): YES